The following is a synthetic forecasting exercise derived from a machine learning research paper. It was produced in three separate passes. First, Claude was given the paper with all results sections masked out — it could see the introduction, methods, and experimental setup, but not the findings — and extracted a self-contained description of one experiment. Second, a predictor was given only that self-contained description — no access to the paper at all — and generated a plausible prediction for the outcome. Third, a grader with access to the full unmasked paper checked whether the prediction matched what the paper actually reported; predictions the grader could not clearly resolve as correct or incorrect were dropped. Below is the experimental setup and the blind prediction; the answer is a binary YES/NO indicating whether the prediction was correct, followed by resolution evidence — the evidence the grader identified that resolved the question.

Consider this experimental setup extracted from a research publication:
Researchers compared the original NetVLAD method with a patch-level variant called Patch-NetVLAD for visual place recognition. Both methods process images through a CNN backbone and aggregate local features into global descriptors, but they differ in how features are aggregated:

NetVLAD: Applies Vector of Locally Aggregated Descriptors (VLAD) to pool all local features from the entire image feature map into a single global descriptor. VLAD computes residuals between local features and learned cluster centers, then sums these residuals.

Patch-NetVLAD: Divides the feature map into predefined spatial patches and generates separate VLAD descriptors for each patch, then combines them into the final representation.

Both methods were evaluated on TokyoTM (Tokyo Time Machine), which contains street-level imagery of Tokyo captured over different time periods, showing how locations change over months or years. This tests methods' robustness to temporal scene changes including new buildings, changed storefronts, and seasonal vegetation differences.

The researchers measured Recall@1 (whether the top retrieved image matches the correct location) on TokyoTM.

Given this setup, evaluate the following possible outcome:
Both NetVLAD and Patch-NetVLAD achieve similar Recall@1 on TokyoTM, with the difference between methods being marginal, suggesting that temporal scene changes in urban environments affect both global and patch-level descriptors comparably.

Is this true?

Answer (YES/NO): YES